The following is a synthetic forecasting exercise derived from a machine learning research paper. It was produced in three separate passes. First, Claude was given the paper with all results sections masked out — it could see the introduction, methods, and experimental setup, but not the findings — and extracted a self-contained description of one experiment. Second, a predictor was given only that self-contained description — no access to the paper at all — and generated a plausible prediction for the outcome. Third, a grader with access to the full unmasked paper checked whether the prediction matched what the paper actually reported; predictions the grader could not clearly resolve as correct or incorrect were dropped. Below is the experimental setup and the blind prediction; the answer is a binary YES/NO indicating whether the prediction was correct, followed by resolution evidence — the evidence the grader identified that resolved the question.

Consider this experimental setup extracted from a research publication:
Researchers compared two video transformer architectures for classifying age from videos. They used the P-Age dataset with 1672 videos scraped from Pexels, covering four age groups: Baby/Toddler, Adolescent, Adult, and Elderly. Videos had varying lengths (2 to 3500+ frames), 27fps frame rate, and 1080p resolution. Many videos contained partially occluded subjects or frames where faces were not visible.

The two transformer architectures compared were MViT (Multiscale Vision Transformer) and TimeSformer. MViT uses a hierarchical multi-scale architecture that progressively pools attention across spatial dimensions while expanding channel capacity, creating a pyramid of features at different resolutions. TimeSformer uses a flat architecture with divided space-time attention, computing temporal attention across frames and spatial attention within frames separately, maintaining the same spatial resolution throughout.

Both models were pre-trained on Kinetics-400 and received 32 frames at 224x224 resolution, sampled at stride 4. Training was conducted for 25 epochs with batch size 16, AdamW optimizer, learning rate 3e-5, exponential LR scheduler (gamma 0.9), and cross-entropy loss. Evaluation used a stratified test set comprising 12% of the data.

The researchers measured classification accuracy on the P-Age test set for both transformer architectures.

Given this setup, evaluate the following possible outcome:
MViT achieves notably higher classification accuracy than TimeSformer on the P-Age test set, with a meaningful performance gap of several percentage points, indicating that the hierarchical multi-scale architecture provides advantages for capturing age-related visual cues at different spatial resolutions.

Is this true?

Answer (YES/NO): NO